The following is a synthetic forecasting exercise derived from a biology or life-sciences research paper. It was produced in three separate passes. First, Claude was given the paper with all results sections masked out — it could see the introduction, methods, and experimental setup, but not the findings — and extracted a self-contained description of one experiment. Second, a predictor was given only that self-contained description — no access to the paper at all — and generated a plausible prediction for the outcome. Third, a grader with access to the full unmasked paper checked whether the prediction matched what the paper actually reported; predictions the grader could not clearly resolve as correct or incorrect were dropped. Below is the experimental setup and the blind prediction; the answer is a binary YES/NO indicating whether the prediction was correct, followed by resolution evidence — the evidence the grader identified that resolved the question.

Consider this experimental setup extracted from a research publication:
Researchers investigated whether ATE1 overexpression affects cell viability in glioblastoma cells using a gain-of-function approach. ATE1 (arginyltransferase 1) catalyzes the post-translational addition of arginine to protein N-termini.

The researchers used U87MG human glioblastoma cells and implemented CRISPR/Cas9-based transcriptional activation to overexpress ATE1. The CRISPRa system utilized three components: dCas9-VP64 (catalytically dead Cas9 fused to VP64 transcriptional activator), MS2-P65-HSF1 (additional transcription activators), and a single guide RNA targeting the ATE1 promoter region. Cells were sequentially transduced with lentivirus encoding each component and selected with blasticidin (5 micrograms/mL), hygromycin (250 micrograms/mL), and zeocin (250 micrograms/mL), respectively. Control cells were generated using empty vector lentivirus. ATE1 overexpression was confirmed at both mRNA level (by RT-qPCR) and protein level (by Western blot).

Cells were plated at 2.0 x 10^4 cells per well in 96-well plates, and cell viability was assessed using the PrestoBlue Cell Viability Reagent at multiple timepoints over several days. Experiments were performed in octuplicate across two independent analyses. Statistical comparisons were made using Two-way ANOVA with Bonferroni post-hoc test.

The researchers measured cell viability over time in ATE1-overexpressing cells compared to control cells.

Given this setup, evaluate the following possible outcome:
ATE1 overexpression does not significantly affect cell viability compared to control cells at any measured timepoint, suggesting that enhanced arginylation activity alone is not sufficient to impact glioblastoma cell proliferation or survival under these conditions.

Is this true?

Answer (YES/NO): NO